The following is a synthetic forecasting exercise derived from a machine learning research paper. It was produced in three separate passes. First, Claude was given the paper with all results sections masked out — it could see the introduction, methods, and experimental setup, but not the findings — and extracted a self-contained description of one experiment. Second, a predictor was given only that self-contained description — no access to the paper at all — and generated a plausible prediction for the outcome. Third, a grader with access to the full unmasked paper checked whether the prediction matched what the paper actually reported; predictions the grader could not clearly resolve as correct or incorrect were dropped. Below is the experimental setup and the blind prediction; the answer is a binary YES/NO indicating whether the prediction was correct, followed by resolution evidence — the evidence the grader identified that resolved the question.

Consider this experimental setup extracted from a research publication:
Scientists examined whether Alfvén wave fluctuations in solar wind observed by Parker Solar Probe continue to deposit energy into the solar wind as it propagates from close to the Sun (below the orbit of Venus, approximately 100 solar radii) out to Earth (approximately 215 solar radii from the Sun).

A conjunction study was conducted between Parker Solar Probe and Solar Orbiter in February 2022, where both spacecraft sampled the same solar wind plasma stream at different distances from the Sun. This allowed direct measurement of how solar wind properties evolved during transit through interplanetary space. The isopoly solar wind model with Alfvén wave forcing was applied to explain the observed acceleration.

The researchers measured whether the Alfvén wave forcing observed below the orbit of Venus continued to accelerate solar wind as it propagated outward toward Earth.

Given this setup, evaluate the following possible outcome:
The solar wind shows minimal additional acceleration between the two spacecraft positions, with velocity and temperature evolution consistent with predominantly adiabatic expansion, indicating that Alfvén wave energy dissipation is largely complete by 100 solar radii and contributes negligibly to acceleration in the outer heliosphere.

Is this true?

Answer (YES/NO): NO